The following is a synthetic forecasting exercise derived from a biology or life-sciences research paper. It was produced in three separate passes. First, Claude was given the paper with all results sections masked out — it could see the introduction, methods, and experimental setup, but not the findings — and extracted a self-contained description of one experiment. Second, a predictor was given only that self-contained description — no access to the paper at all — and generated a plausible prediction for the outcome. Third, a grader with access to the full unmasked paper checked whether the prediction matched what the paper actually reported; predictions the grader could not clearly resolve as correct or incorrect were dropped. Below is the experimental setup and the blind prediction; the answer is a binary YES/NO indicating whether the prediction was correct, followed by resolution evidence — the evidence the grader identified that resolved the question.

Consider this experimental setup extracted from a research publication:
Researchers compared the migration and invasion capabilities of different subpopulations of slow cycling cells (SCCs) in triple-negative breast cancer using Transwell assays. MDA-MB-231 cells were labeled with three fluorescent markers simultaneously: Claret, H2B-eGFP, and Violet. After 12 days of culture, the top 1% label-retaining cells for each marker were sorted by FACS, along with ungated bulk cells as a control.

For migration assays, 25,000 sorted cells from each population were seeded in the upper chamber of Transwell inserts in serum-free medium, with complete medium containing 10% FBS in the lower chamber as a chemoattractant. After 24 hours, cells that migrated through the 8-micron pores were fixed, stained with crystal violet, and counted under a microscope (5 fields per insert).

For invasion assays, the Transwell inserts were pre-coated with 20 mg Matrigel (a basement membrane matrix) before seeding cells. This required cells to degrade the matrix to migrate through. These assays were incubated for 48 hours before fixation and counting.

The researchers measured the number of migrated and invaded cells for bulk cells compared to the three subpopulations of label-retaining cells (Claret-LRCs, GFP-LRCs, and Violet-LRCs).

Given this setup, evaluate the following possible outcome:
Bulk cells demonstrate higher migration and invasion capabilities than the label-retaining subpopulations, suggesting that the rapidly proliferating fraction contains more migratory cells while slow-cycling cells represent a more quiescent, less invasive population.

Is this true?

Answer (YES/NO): NO